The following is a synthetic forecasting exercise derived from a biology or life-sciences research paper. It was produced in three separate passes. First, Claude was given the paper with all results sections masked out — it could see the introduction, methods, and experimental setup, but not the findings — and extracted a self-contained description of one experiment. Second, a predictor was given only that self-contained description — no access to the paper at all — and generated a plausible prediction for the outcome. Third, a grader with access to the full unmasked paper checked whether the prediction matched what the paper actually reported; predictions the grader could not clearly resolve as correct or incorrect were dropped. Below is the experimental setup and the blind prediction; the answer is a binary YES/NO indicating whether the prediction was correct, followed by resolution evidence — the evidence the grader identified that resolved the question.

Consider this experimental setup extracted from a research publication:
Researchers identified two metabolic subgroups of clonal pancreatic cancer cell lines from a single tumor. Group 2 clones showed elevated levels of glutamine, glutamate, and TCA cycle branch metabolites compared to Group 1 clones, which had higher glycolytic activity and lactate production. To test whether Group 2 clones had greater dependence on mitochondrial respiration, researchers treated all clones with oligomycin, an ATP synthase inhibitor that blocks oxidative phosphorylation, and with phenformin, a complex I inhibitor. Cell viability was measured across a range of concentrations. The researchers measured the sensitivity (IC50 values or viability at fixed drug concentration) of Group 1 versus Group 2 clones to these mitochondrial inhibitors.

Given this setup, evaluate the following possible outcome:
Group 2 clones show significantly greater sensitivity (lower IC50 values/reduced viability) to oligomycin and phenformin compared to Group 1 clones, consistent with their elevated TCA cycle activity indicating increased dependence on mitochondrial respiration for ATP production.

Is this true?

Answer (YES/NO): YES